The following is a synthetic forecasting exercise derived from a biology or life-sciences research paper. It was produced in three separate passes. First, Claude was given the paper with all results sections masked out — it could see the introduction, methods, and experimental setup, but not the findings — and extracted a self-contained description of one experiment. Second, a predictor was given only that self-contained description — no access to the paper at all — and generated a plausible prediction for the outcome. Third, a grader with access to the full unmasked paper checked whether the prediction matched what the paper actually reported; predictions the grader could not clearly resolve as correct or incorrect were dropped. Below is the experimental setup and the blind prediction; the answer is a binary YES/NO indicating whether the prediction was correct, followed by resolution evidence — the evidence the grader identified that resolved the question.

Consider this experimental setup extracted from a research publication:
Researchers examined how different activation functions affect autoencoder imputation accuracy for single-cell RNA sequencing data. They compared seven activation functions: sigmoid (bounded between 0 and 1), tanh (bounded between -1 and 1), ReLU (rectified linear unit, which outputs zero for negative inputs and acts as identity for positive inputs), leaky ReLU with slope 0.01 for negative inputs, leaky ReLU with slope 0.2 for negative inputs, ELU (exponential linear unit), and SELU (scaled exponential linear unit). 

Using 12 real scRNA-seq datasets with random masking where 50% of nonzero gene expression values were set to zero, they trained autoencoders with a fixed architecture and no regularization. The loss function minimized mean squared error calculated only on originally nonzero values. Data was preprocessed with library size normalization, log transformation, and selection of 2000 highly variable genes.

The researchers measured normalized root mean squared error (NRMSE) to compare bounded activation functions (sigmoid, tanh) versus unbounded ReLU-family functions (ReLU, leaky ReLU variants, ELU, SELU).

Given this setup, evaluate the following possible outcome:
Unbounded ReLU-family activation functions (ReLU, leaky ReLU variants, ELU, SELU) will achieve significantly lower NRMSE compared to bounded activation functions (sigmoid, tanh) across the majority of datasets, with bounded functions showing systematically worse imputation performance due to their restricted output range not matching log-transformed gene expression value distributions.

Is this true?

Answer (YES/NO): NO